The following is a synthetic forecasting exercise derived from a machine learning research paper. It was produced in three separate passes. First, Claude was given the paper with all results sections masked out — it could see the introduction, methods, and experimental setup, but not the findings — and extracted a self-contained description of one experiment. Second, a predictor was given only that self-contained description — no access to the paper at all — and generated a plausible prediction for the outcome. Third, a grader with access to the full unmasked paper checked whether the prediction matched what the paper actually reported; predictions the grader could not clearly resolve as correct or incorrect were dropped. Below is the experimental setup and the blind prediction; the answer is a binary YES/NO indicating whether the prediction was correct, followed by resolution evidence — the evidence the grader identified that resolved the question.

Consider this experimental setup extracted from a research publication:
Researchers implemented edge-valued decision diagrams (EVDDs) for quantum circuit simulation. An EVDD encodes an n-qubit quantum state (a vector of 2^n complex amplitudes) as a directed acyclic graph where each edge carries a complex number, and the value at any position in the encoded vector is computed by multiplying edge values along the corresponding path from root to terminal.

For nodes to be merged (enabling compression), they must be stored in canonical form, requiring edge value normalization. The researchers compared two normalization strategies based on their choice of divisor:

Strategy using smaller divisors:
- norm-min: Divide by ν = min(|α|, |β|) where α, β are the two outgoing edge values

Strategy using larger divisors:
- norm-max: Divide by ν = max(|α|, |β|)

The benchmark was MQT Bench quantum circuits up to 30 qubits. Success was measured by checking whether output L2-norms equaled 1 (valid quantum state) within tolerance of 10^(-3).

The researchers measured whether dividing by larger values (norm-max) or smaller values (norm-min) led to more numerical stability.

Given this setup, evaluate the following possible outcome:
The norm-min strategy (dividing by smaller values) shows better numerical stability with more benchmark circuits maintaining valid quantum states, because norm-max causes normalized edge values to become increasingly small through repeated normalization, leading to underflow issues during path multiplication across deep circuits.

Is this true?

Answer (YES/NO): NO